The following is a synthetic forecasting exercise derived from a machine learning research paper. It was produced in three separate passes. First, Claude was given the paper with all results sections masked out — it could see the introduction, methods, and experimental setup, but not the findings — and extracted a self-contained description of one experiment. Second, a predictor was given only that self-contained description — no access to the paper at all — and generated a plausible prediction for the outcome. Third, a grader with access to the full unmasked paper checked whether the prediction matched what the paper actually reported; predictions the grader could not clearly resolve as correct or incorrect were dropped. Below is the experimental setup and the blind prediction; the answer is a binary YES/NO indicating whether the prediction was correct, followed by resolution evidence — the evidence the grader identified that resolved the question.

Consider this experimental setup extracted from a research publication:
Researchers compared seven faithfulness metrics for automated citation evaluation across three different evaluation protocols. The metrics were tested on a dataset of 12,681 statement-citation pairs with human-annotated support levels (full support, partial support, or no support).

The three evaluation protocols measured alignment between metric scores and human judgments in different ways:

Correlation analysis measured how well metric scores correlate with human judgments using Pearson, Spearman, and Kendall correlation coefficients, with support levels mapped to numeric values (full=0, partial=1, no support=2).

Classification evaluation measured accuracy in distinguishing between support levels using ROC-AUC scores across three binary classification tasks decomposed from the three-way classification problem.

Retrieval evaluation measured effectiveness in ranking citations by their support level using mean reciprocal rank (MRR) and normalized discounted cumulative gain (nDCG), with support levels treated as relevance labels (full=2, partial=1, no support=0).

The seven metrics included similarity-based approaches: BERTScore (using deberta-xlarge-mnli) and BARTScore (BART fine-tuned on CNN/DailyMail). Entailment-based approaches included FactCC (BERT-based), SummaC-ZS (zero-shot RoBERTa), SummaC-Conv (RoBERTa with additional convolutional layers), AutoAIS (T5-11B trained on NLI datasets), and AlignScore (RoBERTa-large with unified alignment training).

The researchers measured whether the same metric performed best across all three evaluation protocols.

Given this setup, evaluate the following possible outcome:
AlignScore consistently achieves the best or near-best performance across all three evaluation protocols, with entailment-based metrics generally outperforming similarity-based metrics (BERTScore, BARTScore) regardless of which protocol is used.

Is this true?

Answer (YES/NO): NO